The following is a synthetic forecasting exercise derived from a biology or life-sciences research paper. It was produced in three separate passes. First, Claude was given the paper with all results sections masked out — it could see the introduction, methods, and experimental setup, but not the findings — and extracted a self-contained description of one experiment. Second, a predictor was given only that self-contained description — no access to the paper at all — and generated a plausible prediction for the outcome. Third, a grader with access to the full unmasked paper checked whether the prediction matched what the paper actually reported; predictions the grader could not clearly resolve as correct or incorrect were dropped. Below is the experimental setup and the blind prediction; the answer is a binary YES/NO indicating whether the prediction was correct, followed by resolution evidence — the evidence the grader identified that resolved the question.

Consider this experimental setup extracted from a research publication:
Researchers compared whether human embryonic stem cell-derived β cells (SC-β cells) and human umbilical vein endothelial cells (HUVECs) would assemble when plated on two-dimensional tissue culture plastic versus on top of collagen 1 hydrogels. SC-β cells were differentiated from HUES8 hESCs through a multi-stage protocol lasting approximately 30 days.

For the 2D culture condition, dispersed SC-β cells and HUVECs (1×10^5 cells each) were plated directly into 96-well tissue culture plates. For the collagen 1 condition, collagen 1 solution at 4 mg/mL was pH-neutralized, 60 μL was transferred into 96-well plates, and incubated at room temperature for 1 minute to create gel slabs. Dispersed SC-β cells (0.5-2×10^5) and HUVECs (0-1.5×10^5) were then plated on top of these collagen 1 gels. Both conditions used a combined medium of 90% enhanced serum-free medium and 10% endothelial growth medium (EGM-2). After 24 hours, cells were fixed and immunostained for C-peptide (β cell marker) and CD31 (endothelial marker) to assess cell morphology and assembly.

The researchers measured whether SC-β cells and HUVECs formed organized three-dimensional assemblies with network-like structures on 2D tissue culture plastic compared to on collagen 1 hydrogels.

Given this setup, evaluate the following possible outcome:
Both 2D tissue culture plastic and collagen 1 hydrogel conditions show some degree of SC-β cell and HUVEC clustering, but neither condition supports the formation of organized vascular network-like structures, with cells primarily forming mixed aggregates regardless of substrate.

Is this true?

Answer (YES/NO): NO